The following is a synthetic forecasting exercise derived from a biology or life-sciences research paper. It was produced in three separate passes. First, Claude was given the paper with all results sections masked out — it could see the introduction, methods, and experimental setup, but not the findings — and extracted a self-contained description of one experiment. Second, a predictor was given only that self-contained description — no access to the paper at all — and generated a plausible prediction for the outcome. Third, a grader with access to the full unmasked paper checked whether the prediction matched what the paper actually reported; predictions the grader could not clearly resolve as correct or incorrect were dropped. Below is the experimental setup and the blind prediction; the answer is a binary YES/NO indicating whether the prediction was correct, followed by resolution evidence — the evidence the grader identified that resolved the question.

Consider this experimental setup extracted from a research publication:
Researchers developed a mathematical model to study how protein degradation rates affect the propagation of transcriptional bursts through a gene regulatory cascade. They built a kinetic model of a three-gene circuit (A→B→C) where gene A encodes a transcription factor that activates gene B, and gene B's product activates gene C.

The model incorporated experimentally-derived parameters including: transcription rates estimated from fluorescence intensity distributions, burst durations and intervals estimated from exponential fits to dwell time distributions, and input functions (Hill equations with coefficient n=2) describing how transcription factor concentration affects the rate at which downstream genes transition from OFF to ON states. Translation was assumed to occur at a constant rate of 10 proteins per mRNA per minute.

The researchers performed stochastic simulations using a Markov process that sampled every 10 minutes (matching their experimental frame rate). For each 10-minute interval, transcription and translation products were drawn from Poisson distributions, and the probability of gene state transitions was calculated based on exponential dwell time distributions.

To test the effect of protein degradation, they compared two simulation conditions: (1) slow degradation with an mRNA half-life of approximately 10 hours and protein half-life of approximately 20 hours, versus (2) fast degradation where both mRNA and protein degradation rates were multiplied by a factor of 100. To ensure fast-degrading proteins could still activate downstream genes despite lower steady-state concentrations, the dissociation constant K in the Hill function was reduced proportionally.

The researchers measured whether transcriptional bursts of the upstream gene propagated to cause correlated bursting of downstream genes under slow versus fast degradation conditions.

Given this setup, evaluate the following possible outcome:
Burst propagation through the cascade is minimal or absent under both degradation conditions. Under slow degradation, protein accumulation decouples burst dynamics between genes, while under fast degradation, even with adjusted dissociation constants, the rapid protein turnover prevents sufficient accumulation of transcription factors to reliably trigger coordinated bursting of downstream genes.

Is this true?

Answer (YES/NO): NO